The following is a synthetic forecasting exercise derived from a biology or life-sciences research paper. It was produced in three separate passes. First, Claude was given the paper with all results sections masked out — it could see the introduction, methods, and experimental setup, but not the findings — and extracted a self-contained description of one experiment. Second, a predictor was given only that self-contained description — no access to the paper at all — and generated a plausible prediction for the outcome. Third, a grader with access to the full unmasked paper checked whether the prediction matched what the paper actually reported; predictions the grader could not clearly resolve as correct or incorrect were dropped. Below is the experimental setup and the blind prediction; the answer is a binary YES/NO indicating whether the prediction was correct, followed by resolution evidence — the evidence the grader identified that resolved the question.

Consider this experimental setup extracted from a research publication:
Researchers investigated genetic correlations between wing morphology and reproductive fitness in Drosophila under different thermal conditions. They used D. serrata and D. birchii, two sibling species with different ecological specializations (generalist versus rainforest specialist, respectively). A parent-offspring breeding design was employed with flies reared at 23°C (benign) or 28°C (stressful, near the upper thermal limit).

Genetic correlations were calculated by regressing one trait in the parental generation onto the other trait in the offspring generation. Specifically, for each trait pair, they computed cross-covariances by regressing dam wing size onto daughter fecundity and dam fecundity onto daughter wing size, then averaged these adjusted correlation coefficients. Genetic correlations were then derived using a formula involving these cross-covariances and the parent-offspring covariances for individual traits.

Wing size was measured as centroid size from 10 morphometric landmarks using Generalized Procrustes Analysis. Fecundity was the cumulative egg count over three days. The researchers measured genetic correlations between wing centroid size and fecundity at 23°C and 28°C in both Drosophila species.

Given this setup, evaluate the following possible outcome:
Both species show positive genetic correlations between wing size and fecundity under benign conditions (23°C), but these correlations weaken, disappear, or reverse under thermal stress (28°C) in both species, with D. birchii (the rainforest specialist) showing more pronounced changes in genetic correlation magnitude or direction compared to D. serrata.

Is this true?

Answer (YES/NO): NO